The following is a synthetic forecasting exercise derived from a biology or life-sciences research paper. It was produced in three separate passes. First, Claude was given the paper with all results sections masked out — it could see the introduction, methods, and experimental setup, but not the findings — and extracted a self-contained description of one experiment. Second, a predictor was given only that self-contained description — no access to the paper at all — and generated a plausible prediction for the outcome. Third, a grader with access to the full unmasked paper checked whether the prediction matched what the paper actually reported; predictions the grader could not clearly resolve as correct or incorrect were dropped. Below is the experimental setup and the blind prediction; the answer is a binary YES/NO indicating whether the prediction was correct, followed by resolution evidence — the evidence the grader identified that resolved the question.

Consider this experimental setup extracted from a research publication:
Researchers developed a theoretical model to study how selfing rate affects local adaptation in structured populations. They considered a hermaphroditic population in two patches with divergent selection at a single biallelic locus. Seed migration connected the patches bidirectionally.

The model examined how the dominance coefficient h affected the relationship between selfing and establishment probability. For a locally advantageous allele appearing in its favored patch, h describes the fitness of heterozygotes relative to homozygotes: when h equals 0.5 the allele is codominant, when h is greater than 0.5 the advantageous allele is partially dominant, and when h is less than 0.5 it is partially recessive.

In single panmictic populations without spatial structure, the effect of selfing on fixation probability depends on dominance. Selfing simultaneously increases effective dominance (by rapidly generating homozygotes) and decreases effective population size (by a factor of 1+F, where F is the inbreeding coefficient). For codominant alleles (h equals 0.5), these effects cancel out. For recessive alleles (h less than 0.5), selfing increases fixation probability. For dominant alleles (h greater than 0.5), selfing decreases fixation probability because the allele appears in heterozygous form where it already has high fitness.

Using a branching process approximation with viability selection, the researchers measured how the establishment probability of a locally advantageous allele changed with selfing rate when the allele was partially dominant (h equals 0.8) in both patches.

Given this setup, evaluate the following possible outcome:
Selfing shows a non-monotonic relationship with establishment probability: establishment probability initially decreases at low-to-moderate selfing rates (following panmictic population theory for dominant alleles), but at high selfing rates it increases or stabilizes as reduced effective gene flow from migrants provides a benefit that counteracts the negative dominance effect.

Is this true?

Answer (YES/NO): NO